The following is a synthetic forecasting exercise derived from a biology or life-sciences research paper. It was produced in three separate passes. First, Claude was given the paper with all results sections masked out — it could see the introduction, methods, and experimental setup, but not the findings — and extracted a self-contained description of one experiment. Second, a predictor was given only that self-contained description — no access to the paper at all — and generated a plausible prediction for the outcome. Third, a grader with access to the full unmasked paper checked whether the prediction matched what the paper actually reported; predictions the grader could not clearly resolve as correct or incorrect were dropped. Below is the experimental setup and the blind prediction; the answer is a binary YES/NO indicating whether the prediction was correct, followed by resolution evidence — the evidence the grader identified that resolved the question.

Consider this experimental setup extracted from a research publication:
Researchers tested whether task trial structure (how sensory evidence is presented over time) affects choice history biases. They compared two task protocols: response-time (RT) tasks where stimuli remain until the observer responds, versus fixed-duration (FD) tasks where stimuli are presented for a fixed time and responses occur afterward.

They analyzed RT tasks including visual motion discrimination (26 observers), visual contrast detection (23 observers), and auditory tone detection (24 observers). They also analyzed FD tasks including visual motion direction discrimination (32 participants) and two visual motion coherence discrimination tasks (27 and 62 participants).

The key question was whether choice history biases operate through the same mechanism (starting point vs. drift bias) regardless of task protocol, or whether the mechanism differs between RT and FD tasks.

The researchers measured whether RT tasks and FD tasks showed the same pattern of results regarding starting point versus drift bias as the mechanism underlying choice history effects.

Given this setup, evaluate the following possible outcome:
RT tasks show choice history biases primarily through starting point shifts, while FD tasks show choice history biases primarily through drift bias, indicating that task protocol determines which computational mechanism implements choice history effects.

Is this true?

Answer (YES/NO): NO